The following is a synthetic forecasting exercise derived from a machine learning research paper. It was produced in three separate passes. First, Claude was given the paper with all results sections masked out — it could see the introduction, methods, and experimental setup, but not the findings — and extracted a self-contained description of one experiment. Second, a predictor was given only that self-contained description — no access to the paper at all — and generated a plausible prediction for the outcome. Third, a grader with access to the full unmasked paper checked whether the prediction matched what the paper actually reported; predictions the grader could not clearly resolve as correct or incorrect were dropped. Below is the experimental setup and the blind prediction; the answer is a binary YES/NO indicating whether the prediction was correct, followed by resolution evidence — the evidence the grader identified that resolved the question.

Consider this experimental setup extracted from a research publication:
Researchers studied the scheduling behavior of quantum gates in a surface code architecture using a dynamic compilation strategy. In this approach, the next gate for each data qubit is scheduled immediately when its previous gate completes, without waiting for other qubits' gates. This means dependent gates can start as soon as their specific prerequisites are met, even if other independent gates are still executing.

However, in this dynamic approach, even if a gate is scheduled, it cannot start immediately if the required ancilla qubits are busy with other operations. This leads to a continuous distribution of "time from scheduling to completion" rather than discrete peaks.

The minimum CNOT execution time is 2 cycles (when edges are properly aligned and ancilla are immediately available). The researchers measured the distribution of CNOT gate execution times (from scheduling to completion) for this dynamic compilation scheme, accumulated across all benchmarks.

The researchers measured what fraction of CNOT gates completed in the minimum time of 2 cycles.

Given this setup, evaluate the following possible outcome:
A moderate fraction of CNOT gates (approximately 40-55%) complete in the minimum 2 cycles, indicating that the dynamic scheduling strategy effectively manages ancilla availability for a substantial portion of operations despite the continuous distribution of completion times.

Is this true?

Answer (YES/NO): NO